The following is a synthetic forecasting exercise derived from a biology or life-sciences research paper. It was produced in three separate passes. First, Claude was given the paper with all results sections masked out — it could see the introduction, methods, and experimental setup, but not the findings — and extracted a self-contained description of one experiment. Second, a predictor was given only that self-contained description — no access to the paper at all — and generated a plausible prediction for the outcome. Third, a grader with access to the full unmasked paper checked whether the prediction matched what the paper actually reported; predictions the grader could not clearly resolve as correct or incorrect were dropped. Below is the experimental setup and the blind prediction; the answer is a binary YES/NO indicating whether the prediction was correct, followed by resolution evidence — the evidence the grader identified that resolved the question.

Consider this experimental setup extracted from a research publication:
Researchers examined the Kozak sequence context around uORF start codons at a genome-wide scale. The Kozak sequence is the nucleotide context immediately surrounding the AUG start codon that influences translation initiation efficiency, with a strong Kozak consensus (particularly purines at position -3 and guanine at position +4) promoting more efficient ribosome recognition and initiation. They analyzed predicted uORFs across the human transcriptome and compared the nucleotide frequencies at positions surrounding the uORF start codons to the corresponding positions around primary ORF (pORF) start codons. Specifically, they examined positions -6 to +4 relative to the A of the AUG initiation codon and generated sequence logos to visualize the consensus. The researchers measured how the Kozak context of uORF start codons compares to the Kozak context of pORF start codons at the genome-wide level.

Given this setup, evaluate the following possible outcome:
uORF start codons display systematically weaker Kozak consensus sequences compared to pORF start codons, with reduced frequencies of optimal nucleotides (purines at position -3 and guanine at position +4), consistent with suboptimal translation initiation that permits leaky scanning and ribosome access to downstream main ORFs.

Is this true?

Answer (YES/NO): YES